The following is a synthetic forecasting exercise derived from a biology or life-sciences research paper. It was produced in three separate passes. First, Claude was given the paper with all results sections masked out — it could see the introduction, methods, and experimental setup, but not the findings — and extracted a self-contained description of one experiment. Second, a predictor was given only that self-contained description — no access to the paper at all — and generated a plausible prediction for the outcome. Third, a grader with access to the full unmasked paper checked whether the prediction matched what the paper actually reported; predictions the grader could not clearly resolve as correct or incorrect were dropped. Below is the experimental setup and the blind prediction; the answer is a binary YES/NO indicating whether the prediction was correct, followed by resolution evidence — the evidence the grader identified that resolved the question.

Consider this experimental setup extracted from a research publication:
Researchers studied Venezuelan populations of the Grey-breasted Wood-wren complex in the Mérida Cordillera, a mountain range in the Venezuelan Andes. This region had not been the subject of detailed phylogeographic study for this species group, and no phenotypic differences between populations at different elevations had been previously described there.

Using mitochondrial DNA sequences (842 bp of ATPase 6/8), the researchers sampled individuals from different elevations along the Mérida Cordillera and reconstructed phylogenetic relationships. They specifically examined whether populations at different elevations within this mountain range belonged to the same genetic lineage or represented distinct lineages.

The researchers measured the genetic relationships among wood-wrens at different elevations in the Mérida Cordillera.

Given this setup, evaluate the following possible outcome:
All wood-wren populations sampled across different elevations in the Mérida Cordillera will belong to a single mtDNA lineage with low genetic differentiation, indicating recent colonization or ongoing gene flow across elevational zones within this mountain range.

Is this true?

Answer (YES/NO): NO